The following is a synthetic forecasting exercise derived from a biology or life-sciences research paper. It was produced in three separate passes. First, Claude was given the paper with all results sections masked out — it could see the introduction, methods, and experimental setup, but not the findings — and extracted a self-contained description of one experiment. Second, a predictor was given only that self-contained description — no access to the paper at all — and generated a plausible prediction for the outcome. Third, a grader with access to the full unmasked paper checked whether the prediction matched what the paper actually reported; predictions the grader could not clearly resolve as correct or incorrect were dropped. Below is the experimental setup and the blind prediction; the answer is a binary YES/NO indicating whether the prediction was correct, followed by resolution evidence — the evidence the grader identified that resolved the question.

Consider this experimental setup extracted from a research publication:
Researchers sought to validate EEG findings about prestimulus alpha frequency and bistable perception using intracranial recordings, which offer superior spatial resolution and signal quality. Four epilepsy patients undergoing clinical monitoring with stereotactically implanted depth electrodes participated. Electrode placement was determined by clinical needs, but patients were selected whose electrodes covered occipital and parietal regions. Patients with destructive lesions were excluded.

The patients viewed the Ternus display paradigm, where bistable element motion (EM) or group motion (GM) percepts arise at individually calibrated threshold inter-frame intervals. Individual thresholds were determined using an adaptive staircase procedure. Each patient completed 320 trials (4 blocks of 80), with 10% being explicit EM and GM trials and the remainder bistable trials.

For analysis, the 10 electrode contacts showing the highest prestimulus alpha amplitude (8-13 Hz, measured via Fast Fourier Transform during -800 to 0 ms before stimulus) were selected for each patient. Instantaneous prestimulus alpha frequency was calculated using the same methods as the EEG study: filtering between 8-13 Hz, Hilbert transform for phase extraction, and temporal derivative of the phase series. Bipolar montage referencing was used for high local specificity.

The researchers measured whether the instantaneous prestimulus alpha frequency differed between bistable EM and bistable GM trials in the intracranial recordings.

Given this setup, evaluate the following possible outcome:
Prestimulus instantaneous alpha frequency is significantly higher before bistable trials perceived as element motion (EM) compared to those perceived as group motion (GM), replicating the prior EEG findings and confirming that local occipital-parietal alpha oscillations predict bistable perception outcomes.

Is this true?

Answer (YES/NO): NO